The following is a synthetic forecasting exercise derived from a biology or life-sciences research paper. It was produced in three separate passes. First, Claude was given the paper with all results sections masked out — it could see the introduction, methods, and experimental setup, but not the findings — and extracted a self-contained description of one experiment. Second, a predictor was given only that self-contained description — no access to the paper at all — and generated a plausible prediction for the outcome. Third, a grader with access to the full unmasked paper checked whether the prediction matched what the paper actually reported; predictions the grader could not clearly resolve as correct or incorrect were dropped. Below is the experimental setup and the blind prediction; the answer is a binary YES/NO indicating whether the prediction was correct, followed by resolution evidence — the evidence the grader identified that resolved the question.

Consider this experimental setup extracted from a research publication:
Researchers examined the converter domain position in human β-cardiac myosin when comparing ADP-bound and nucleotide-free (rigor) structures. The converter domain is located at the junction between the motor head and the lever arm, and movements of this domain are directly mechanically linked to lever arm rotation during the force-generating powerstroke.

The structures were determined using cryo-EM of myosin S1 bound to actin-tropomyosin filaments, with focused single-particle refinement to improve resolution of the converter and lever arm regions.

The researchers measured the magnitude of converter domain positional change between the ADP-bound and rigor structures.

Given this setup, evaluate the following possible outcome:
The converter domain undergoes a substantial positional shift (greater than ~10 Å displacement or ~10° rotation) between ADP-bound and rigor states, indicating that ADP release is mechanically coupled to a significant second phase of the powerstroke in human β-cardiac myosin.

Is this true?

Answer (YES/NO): NO